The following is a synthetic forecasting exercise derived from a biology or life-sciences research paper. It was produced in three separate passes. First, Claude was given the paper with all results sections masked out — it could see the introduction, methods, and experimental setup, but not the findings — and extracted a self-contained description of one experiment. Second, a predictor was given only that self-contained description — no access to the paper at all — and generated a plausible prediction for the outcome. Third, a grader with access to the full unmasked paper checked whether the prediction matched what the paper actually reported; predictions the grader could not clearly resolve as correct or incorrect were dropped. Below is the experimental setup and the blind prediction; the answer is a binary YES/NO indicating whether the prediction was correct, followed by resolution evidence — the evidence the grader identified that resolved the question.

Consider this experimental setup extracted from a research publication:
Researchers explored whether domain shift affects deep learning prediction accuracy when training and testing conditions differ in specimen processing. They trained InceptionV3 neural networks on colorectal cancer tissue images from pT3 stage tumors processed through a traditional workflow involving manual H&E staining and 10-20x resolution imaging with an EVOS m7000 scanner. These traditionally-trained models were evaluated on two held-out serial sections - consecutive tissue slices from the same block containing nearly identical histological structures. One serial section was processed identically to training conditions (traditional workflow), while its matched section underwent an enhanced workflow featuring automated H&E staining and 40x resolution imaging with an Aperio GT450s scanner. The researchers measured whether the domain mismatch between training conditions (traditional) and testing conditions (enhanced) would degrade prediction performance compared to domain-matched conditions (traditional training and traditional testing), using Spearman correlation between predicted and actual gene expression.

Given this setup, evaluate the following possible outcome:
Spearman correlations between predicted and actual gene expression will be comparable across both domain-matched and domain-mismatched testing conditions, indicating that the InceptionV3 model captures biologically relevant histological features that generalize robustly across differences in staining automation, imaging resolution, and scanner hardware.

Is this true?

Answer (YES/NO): YES